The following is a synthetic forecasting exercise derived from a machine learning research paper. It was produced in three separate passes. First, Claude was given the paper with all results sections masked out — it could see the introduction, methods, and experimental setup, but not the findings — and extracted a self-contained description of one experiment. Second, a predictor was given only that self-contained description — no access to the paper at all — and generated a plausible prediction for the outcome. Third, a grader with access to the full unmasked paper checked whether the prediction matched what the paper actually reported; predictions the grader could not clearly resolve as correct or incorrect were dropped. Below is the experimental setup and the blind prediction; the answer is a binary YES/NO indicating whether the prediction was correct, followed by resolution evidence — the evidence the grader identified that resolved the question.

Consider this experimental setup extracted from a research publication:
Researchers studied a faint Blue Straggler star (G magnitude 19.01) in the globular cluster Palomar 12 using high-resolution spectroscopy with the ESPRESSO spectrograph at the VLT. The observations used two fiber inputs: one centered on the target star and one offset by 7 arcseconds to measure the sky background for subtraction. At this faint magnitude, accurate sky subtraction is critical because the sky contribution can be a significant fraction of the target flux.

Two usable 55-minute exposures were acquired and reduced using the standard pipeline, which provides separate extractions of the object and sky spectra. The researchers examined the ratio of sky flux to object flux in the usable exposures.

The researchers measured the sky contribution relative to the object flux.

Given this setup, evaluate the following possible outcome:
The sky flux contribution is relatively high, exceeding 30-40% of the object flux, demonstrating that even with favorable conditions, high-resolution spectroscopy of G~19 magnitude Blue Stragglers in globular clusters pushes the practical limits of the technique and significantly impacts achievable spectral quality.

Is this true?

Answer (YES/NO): NO